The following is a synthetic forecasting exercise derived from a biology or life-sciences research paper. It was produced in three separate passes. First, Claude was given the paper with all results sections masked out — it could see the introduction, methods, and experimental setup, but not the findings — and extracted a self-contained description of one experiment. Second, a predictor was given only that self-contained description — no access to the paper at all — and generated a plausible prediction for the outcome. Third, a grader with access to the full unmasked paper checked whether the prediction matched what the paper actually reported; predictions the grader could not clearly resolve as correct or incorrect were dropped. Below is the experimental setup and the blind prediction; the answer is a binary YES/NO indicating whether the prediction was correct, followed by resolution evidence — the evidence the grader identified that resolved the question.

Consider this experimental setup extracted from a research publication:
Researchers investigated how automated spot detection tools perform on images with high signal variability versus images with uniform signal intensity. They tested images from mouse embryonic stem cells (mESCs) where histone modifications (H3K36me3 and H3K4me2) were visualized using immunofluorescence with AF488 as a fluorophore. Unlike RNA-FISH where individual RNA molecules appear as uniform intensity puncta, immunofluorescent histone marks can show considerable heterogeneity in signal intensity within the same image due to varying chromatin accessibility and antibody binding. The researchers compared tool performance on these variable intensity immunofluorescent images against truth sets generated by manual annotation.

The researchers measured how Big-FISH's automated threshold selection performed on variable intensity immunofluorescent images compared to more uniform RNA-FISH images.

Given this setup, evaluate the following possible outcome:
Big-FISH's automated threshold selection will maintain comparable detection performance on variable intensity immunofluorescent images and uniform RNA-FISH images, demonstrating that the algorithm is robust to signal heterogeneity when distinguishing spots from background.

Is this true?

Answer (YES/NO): NO